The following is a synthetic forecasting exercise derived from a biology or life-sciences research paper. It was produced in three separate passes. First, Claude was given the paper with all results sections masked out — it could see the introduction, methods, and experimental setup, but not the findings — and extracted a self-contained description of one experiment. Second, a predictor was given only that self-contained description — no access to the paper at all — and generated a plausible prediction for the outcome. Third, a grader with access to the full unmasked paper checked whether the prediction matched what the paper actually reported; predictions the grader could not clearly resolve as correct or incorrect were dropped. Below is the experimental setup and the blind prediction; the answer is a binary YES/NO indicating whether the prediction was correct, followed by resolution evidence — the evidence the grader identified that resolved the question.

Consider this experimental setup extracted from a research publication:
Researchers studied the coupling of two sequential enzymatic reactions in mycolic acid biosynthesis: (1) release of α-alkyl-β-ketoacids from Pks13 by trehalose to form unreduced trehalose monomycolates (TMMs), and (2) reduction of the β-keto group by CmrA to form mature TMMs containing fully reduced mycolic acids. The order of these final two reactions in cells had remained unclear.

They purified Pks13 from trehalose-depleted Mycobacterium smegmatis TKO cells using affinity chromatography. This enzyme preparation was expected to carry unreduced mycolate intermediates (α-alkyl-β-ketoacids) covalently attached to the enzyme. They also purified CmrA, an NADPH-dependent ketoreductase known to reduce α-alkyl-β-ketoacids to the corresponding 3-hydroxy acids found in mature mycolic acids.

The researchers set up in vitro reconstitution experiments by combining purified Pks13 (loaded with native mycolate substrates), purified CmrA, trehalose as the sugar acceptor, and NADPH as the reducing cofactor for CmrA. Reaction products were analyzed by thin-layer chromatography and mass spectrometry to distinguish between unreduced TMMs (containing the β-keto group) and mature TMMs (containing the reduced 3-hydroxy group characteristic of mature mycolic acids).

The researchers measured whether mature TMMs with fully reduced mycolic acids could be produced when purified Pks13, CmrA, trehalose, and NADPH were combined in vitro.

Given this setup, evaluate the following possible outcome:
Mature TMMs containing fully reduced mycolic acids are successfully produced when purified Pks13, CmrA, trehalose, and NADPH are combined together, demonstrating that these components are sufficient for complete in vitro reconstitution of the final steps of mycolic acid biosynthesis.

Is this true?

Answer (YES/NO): YES